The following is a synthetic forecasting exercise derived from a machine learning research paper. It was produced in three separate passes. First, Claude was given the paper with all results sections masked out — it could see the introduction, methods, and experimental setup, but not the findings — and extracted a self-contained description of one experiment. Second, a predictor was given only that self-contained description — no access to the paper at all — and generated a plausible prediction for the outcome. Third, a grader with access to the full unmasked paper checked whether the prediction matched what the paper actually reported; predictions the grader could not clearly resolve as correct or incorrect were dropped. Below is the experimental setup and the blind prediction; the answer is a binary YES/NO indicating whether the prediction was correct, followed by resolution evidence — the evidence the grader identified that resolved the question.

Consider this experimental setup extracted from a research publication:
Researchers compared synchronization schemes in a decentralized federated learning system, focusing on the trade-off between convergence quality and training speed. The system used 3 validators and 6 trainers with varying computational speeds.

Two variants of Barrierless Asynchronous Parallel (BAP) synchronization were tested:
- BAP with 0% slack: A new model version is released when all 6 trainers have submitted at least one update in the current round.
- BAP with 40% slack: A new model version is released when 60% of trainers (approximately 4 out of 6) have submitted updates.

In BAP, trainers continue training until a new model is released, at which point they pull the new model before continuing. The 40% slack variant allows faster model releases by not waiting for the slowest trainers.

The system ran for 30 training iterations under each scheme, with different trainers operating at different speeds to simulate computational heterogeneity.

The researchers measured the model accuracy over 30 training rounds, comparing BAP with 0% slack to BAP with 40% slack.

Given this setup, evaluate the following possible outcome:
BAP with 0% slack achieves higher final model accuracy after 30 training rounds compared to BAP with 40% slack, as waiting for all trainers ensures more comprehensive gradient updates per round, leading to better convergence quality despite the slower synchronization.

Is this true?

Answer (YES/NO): YES